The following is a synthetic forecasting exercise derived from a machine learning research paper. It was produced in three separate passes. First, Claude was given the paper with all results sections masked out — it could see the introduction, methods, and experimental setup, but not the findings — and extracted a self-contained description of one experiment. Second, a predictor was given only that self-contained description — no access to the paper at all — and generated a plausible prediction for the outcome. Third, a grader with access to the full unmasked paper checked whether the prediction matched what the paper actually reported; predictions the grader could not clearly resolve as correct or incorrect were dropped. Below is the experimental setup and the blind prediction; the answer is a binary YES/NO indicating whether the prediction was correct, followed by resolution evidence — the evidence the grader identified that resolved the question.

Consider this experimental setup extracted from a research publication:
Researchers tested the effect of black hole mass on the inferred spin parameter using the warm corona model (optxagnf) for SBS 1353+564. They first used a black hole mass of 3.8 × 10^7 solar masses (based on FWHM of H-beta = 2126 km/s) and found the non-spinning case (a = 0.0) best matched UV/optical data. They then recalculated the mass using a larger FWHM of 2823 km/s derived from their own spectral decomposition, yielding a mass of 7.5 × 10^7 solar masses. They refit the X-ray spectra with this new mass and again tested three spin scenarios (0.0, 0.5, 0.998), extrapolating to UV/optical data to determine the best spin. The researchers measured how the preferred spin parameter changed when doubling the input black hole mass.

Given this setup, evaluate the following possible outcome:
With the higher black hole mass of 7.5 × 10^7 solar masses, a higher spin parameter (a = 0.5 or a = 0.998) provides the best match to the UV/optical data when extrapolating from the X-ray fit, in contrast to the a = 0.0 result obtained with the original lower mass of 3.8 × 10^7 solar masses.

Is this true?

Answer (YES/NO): YES